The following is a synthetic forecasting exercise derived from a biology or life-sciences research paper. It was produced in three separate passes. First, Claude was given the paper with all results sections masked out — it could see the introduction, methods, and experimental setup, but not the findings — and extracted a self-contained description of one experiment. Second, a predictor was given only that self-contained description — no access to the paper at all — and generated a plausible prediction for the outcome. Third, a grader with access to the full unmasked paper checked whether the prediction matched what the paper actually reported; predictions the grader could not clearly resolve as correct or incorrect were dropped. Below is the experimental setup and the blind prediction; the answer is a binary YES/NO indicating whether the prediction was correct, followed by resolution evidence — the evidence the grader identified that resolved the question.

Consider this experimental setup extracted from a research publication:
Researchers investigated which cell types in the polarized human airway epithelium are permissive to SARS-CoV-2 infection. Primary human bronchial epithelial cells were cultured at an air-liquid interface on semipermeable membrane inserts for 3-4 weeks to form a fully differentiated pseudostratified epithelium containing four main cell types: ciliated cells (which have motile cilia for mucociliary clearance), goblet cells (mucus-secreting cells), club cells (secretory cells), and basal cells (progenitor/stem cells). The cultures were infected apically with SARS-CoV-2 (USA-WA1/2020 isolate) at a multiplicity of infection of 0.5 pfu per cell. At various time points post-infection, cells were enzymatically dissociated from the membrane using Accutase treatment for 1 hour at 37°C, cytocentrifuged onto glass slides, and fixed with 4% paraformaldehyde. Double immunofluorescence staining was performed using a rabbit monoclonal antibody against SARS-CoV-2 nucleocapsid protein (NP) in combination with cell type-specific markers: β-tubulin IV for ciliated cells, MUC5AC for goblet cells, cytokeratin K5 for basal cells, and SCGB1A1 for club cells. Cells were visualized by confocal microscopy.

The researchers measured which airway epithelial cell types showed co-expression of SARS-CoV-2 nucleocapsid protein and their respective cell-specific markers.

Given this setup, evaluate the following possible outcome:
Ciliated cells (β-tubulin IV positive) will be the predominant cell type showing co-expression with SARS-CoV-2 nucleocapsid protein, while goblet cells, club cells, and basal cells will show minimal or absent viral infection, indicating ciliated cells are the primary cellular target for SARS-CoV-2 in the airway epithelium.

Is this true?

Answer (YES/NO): NO